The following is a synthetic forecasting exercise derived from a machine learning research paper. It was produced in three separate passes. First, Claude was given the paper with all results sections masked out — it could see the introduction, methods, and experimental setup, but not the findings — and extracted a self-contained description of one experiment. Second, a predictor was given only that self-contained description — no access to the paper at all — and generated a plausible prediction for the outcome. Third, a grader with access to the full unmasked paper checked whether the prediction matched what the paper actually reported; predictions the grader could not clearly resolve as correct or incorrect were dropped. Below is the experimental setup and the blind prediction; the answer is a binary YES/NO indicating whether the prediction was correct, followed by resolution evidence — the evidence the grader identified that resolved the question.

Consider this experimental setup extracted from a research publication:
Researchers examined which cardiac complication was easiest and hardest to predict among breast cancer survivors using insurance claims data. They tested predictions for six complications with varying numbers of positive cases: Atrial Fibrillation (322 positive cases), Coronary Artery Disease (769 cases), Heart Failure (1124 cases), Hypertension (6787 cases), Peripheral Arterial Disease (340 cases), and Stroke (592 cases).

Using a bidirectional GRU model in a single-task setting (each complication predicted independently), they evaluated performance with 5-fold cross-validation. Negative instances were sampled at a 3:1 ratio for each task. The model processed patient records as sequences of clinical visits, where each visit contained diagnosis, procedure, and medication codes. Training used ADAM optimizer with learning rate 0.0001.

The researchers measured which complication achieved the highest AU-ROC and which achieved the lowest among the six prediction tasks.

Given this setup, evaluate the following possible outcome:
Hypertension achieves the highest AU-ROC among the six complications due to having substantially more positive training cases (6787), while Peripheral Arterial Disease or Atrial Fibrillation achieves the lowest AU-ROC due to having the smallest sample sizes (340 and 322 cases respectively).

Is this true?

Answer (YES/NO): YES